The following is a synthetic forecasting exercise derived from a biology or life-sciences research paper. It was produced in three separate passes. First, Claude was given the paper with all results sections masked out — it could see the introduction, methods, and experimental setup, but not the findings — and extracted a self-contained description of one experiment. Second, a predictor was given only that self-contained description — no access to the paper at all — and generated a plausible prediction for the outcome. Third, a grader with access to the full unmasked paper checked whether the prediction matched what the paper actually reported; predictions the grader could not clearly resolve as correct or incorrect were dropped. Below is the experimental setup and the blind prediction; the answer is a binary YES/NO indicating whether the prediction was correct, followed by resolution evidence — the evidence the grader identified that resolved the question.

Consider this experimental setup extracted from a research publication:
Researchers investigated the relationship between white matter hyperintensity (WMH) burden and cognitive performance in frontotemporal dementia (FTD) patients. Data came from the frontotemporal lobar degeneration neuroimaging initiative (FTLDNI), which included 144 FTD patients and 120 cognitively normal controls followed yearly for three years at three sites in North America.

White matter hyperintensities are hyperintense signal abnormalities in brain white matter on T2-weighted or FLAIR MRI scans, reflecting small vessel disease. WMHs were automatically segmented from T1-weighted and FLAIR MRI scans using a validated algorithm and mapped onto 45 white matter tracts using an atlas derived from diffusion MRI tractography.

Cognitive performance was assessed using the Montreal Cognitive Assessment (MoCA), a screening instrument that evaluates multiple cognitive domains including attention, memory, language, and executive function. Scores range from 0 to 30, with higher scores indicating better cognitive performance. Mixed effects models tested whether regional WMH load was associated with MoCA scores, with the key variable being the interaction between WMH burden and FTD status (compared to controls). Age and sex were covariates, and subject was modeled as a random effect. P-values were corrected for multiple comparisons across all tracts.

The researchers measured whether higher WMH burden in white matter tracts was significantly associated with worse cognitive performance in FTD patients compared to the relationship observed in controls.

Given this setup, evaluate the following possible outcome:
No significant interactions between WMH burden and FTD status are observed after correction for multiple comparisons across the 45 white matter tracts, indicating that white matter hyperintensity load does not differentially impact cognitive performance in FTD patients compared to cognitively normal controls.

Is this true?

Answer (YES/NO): NO